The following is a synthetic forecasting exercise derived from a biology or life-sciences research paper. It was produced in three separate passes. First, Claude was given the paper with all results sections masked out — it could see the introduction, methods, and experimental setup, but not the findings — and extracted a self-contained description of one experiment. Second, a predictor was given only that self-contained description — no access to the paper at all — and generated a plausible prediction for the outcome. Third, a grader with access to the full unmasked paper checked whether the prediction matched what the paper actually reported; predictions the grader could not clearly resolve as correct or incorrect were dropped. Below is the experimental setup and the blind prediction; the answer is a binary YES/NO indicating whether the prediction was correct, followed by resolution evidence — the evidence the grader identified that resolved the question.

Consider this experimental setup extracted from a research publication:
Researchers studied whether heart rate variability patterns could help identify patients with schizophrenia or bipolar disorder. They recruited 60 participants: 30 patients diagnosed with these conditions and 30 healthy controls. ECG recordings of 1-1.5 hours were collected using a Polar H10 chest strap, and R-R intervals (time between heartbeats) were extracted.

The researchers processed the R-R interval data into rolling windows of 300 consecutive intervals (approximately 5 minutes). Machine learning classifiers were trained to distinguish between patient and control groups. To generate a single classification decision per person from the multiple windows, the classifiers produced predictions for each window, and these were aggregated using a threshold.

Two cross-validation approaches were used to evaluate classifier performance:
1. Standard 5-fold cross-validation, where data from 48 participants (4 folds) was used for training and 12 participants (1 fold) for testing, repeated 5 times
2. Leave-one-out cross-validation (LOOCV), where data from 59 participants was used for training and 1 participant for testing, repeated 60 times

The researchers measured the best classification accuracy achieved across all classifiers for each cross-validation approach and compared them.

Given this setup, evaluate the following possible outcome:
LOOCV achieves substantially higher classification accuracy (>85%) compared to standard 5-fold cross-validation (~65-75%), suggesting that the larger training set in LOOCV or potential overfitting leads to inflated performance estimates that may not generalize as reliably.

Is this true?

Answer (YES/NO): NO